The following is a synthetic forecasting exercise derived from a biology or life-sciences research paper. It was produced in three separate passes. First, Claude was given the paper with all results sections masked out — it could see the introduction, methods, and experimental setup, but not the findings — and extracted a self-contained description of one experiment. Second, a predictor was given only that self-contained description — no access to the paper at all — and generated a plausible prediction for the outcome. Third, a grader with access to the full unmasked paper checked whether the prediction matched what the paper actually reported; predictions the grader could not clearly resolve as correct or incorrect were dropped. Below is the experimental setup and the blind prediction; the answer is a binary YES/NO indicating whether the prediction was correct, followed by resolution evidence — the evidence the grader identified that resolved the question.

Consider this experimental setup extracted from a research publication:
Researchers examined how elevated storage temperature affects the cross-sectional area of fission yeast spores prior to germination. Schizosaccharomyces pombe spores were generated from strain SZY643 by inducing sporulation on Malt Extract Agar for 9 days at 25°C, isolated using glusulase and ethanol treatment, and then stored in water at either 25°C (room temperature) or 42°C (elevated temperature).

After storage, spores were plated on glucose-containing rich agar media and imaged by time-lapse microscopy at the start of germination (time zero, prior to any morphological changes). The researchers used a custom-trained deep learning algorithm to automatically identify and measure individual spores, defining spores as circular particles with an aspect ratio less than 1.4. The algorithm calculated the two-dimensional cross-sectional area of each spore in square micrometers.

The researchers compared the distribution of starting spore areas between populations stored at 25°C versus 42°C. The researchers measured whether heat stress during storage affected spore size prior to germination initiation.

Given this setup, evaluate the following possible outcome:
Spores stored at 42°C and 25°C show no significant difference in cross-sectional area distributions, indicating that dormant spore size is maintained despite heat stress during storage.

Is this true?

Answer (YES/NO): YES